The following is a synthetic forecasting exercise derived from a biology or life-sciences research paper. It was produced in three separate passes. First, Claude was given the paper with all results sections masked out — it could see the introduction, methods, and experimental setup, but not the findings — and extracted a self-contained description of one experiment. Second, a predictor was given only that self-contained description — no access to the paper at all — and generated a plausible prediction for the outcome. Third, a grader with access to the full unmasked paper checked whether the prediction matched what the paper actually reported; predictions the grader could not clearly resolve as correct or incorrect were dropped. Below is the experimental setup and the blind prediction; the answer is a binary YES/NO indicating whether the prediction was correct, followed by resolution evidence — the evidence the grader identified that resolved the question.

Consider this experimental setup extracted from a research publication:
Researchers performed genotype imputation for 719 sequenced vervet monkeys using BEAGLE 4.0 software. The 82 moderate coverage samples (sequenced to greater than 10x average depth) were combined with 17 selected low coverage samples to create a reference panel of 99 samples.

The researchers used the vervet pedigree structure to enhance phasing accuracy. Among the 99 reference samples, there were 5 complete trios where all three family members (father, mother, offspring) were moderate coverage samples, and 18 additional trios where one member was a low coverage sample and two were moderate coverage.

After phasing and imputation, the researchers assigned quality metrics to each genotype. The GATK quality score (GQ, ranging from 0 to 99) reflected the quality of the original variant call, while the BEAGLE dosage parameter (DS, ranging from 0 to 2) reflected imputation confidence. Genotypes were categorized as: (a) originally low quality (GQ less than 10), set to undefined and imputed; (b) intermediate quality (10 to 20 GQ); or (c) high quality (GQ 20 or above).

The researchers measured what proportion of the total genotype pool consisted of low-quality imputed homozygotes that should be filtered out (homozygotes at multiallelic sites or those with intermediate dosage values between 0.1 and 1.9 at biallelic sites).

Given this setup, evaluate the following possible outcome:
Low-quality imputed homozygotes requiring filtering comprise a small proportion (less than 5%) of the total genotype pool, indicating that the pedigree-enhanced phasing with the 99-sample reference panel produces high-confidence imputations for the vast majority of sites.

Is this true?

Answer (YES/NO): NO